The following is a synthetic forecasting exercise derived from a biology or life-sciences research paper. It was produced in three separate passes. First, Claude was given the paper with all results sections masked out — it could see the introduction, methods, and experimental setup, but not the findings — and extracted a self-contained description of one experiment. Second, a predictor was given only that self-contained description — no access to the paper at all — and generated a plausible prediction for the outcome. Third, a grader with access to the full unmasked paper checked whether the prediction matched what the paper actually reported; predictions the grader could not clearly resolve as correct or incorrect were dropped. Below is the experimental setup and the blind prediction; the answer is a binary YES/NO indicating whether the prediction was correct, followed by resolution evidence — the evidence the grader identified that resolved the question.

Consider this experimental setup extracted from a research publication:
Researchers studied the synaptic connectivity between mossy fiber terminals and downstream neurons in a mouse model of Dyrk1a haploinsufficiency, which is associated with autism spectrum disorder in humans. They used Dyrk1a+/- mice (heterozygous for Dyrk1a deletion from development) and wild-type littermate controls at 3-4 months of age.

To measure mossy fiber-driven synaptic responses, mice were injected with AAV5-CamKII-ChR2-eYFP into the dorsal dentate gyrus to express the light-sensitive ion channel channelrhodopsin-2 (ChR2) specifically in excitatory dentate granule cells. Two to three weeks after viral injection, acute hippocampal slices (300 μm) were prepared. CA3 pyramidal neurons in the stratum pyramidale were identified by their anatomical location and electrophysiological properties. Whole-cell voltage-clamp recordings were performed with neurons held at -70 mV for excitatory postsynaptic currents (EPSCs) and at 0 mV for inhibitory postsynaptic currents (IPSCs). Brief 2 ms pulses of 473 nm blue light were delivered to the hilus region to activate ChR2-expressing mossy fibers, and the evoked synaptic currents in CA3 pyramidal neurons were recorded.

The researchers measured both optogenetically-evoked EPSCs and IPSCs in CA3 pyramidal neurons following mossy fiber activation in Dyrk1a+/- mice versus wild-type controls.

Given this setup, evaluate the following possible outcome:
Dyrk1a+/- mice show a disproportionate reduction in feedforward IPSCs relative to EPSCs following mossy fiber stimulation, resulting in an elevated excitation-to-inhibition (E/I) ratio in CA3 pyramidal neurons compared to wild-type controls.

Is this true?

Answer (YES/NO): YES